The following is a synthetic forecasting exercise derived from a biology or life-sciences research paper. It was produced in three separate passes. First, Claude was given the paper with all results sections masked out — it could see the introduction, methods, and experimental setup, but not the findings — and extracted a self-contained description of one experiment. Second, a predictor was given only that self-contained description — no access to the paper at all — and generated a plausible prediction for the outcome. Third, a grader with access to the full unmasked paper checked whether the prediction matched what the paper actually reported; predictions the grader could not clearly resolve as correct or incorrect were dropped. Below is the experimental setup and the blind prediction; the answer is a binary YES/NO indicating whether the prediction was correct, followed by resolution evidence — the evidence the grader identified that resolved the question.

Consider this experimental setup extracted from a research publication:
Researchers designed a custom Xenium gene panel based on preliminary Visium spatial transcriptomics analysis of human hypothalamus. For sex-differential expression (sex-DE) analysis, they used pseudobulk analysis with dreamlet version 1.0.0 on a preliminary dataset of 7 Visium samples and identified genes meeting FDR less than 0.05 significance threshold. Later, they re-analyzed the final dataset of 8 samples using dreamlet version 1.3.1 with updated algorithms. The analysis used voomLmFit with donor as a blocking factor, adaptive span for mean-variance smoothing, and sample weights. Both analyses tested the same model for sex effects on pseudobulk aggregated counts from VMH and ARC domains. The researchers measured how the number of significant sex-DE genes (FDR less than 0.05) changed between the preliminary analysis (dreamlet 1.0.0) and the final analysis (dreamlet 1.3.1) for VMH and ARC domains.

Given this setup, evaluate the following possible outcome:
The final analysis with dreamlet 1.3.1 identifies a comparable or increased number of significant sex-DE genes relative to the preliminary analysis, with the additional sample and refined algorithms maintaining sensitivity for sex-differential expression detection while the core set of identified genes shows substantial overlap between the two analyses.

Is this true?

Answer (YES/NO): NO